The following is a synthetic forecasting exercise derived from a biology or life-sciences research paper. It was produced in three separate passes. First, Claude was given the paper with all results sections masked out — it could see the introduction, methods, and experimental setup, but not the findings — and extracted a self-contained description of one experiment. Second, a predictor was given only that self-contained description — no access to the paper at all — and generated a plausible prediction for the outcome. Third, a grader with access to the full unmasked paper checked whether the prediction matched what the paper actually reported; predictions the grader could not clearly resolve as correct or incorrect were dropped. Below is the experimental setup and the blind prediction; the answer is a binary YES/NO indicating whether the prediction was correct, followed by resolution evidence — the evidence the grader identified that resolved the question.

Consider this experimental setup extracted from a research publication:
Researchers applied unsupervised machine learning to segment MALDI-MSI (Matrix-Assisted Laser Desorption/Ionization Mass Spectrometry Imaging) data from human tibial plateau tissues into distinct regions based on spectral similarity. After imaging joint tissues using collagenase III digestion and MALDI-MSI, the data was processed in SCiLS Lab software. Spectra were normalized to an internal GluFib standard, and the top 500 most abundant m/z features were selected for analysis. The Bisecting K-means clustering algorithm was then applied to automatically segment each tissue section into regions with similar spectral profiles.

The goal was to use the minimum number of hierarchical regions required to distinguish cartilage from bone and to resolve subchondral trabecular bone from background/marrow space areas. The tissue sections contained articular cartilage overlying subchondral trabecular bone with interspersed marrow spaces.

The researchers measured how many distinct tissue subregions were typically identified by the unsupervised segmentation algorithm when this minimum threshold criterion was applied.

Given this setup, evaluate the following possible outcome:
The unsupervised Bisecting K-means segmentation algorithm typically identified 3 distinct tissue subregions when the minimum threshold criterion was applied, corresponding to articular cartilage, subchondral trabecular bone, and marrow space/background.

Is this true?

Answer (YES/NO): NO